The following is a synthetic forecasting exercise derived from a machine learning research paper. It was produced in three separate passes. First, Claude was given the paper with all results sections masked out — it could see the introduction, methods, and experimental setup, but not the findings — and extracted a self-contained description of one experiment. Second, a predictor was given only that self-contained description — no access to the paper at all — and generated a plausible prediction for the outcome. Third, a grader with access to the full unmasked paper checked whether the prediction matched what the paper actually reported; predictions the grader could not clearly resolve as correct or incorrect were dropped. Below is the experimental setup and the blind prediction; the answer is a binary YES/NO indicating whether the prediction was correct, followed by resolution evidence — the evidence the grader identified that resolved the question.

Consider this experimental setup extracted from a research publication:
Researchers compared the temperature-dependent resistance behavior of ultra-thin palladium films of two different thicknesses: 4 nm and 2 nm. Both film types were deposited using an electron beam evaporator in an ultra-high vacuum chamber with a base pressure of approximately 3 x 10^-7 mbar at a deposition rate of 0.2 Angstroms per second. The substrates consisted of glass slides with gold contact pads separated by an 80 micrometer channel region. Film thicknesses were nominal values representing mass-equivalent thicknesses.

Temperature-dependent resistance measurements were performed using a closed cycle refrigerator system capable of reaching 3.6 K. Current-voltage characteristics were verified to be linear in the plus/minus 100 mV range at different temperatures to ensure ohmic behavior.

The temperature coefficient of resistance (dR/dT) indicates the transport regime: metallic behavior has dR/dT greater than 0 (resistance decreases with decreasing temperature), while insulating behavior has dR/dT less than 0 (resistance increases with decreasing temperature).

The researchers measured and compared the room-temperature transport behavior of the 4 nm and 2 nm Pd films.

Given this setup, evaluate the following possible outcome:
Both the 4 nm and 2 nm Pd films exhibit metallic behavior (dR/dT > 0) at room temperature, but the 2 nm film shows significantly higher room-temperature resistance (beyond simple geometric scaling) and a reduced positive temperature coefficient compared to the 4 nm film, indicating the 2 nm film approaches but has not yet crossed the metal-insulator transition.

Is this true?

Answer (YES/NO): NO